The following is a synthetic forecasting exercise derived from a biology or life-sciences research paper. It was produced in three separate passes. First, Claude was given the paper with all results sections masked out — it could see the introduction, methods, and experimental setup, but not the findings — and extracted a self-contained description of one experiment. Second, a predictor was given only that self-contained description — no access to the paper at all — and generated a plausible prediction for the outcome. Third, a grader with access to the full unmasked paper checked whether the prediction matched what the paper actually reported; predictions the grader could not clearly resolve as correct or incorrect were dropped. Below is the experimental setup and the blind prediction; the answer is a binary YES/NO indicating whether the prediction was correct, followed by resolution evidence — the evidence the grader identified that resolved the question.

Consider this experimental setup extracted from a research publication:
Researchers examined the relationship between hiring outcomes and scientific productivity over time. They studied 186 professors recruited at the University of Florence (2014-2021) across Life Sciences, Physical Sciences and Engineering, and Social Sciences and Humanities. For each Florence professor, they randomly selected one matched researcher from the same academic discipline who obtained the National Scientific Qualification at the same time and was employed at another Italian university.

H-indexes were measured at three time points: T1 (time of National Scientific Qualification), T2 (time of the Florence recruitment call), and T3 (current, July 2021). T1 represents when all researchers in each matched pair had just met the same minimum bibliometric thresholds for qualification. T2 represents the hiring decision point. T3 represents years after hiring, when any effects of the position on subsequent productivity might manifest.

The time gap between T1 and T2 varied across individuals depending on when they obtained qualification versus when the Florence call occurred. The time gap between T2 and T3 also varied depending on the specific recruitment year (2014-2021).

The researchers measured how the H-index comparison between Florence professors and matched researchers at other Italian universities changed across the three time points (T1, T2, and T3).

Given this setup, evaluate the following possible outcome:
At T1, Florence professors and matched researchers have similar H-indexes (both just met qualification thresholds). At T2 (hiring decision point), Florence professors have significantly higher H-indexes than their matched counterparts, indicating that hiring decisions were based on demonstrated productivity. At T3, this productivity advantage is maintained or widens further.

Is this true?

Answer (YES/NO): NO